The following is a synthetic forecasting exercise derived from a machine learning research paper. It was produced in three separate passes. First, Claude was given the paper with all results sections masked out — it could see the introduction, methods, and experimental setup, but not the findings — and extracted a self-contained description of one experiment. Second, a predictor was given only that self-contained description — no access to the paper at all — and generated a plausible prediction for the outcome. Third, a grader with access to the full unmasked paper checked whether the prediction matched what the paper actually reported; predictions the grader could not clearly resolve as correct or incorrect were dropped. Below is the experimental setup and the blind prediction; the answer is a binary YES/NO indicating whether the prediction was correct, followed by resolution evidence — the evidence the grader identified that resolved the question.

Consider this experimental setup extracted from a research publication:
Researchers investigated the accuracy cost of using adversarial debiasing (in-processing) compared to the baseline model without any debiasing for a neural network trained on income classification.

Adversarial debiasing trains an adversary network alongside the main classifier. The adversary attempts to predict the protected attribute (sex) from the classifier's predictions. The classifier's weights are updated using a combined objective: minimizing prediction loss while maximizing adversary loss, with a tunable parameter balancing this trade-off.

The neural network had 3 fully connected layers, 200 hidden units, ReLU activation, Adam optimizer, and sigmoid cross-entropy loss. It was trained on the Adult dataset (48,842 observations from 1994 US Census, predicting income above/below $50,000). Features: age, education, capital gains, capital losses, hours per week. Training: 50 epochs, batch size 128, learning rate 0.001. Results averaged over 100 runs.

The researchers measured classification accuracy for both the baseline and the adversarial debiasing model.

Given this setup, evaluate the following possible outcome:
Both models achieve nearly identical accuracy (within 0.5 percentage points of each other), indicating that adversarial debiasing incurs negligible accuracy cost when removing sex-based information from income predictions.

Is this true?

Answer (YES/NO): NO